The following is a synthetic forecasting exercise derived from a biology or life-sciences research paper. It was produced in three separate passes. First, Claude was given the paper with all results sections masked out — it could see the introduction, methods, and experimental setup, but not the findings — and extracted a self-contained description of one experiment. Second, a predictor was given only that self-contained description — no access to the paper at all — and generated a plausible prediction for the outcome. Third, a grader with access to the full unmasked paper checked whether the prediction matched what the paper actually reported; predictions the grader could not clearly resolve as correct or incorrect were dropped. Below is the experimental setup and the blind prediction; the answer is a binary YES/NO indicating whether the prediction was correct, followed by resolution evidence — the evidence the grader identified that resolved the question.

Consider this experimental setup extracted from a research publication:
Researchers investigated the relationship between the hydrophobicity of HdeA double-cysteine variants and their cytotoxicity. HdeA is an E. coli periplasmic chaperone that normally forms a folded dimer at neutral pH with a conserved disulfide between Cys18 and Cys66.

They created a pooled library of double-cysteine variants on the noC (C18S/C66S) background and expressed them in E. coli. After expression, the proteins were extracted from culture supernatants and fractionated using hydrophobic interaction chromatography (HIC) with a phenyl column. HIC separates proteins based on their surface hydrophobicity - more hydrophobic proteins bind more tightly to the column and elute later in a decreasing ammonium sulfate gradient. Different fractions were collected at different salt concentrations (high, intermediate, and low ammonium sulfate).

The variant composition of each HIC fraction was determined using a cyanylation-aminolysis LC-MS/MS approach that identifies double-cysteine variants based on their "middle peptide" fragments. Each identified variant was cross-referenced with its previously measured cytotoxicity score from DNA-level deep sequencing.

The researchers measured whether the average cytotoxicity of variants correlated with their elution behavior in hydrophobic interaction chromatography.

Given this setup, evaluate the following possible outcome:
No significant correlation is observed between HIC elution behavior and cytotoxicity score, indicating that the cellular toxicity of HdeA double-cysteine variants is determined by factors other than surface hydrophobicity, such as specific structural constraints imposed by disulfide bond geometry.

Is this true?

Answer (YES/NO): NO